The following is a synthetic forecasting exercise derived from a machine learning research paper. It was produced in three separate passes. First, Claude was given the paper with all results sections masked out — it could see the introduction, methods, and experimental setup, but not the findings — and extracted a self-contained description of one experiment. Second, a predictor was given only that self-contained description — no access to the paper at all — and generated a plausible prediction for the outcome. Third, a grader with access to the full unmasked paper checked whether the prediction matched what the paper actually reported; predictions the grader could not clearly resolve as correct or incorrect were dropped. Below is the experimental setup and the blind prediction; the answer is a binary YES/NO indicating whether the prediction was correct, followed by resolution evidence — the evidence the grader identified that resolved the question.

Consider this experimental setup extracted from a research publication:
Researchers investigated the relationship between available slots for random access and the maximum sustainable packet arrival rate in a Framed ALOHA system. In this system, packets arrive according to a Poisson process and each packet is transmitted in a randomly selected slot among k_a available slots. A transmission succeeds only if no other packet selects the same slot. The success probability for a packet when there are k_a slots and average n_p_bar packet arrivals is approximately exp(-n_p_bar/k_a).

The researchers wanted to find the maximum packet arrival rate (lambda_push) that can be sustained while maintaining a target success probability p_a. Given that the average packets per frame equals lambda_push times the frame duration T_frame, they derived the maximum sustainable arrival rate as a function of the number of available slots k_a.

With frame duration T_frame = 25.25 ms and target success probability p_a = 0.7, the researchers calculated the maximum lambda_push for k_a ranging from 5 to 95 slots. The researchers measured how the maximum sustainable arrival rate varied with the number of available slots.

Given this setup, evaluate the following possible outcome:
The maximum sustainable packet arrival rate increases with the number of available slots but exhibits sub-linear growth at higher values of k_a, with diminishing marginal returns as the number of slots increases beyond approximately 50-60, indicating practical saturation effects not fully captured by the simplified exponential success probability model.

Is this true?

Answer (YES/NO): NO